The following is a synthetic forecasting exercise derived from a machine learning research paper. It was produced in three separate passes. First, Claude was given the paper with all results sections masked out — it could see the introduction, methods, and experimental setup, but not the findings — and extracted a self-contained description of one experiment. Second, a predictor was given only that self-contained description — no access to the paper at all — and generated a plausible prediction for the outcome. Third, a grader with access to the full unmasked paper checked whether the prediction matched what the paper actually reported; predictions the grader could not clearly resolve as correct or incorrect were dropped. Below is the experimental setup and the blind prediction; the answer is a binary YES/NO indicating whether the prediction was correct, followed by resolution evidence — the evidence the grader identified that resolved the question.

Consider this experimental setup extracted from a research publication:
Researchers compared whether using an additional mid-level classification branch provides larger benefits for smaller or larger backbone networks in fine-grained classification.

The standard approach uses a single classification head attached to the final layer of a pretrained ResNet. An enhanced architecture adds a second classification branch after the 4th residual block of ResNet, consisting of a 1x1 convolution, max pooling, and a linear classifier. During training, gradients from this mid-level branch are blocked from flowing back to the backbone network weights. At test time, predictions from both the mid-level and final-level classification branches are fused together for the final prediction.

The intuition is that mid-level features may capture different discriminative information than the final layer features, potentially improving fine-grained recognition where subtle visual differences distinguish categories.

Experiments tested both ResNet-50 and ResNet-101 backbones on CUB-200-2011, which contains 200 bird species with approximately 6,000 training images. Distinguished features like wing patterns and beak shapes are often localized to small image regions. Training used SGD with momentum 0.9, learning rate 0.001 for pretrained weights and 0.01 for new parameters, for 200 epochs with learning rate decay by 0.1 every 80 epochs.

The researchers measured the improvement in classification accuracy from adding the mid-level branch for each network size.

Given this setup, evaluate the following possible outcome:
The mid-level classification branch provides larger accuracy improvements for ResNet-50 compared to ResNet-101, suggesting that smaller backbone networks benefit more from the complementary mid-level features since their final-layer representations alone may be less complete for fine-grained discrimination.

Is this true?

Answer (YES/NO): NO